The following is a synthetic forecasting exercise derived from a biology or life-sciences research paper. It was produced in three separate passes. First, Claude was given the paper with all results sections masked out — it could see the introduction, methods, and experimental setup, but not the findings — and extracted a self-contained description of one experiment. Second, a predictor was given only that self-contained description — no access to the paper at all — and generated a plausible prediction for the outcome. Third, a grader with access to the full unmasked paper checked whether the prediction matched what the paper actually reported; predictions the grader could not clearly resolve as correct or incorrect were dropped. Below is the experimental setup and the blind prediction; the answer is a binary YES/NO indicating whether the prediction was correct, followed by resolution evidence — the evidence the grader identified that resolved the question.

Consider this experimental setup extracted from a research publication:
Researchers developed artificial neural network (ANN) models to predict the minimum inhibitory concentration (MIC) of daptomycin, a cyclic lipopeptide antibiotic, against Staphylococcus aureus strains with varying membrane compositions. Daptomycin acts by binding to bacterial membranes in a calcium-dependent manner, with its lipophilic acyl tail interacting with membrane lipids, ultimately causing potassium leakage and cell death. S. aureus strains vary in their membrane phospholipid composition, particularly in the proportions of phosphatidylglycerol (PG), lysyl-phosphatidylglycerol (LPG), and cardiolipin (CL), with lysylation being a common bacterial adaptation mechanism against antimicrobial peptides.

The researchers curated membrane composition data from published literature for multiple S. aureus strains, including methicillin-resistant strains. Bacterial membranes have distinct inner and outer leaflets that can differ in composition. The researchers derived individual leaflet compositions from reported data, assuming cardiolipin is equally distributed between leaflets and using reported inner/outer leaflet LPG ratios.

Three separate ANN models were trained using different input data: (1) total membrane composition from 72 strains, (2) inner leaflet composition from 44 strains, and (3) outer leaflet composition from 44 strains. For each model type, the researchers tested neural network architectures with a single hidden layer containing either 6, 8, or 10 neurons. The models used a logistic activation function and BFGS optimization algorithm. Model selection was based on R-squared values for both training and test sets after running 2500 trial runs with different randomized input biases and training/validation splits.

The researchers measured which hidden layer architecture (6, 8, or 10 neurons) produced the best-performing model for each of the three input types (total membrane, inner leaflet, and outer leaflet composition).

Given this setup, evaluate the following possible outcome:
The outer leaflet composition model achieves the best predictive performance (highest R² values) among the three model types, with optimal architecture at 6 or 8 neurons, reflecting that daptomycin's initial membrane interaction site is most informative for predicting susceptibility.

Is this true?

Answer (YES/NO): NO